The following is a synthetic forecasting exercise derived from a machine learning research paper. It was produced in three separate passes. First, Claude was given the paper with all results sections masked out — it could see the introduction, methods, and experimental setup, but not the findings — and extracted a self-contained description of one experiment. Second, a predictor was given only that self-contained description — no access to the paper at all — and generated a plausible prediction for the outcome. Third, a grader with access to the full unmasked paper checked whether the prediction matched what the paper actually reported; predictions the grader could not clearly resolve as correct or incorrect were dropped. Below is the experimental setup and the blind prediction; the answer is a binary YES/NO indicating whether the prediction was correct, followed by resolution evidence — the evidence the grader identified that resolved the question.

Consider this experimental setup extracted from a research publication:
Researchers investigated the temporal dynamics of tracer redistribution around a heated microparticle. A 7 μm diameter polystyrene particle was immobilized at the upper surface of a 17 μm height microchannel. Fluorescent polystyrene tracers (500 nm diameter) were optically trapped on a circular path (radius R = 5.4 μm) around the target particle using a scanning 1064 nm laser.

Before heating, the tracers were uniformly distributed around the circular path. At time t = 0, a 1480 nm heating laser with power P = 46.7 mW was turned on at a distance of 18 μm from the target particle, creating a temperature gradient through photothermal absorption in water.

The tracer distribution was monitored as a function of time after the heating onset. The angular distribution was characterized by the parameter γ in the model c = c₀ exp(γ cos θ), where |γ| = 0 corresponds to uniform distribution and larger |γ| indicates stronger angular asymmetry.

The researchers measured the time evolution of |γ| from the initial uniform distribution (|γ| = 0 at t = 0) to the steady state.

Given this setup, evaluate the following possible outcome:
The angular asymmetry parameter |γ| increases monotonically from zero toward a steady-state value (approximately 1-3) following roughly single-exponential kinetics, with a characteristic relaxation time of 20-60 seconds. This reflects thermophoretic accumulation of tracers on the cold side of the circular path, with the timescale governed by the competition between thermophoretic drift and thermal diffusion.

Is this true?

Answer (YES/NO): NO